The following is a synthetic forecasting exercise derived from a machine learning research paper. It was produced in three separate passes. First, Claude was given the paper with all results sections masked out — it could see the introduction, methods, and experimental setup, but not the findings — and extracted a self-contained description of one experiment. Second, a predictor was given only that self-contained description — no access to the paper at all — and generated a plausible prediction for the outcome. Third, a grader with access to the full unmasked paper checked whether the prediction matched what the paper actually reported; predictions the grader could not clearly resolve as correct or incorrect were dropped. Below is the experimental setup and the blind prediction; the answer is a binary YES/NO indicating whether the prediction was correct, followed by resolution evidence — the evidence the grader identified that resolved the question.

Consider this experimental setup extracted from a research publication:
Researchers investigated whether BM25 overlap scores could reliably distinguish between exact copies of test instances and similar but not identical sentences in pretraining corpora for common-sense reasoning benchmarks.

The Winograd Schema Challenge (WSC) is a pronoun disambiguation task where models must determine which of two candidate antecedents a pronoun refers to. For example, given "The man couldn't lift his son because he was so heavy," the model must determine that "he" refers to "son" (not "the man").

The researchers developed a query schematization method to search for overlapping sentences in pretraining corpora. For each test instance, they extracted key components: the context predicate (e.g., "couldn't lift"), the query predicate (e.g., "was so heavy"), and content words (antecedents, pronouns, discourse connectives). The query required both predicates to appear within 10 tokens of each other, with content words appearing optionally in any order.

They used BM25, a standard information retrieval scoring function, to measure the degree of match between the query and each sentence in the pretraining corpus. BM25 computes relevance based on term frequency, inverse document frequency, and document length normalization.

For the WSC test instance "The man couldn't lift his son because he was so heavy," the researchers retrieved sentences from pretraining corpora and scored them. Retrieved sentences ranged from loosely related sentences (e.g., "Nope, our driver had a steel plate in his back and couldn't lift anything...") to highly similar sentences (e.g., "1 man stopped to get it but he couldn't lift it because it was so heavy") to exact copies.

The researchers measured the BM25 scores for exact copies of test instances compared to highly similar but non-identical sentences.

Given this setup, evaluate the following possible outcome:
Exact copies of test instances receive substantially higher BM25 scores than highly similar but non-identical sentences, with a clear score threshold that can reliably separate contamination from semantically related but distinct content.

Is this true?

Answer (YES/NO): NO